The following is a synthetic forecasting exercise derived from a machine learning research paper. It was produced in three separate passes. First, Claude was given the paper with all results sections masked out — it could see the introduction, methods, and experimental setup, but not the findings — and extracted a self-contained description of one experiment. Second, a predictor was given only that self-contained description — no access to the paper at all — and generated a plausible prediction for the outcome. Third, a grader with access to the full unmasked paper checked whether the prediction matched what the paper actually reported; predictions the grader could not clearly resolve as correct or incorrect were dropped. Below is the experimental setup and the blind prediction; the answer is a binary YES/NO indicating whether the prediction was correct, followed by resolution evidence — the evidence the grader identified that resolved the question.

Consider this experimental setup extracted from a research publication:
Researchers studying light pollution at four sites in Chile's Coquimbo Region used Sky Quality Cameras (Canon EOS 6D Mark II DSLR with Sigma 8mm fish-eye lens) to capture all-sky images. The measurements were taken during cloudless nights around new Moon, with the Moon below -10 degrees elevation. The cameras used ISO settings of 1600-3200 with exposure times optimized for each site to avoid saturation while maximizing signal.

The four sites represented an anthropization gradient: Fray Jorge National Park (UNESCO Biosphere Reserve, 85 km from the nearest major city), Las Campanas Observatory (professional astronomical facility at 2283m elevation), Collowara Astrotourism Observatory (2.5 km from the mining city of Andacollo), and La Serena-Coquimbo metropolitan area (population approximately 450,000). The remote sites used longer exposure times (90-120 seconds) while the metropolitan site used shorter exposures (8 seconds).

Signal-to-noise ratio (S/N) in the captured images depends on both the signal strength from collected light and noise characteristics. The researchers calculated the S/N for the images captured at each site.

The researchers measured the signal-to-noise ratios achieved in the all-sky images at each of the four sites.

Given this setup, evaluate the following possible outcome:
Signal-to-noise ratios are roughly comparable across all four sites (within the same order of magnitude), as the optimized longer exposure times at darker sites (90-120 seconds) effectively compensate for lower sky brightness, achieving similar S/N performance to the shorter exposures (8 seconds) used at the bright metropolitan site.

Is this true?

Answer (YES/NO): YES